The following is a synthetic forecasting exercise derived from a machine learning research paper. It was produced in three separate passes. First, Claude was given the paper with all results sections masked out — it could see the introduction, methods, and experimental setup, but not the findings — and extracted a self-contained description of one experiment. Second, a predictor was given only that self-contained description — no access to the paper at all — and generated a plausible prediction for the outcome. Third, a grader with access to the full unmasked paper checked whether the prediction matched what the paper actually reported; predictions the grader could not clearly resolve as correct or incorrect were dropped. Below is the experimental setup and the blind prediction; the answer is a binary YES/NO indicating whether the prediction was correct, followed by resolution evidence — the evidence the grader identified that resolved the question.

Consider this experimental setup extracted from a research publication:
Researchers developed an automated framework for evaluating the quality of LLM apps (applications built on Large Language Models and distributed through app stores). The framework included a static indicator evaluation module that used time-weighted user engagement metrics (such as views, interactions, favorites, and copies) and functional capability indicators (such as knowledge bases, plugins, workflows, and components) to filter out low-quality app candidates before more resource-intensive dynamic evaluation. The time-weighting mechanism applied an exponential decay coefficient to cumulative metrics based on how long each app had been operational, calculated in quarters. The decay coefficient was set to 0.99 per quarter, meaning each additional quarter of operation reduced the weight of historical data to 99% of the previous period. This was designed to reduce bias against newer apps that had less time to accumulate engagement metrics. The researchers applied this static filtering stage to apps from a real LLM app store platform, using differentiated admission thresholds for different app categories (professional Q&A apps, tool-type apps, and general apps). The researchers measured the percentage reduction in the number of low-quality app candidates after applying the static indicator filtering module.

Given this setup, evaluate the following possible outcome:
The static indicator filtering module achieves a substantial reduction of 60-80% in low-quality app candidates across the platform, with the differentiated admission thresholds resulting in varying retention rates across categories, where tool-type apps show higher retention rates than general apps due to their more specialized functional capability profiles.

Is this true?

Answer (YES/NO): NO